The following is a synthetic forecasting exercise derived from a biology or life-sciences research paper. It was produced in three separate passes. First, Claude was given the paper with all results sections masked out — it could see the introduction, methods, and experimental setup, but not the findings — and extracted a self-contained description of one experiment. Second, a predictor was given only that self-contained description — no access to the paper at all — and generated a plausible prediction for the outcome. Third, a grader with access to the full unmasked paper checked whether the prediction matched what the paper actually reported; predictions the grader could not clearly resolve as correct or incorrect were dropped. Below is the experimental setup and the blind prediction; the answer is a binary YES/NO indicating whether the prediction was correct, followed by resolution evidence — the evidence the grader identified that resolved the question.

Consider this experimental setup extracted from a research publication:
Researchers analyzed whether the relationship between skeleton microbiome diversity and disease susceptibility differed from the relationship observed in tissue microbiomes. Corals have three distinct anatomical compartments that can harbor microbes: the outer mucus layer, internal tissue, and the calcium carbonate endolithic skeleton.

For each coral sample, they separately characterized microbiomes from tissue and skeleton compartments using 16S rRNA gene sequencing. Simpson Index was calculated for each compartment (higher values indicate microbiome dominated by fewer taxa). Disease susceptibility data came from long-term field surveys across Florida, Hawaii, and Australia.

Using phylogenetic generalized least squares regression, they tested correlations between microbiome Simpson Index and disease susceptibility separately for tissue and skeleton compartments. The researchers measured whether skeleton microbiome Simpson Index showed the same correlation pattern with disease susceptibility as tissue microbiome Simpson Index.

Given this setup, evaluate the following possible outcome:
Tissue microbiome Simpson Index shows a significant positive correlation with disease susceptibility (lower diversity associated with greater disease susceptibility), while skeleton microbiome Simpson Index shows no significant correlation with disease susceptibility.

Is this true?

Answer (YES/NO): YES